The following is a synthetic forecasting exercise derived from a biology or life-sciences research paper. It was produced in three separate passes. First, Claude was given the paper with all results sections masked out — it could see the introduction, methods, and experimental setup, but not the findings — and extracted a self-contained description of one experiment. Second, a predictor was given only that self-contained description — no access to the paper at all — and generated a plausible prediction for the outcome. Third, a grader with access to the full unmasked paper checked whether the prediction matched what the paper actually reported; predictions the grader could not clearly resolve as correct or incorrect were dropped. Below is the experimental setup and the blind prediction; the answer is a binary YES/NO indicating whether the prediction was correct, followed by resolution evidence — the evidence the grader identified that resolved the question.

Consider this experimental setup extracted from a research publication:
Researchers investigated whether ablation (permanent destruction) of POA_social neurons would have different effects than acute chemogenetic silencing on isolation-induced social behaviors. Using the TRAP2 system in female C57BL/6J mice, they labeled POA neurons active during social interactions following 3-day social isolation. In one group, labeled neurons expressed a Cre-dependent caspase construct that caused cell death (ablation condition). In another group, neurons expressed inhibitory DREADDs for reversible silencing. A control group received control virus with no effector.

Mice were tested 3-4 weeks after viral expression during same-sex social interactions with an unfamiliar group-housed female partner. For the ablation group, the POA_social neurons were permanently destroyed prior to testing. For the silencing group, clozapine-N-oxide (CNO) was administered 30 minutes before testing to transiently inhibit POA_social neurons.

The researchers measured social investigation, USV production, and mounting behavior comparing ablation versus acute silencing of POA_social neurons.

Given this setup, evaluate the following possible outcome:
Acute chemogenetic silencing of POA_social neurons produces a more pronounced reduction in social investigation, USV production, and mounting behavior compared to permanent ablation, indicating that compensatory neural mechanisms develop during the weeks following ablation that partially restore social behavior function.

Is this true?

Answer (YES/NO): NO